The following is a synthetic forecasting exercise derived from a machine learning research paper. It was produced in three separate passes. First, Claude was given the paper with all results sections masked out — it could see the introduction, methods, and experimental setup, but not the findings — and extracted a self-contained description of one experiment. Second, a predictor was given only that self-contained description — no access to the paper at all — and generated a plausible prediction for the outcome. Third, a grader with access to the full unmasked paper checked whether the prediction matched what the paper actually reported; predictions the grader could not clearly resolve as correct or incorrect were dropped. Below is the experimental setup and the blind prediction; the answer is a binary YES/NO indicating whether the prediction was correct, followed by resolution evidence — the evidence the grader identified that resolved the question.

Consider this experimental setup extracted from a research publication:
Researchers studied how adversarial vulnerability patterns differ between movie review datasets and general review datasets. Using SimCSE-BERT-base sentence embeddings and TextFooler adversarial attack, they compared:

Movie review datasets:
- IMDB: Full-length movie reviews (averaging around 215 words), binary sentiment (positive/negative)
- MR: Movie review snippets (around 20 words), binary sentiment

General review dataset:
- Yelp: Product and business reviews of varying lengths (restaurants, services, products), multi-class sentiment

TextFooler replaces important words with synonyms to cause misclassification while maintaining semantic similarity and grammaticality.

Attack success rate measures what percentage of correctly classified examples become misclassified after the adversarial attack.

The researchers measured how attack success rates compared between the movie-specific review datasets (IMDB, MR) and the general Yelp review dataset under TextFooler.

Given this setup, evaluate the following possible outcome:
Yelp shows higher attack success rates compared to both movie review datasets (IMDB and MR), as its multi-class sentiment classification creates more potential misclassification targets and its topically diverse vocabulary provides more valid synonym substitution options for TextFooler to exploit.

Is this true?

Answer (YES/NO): YES